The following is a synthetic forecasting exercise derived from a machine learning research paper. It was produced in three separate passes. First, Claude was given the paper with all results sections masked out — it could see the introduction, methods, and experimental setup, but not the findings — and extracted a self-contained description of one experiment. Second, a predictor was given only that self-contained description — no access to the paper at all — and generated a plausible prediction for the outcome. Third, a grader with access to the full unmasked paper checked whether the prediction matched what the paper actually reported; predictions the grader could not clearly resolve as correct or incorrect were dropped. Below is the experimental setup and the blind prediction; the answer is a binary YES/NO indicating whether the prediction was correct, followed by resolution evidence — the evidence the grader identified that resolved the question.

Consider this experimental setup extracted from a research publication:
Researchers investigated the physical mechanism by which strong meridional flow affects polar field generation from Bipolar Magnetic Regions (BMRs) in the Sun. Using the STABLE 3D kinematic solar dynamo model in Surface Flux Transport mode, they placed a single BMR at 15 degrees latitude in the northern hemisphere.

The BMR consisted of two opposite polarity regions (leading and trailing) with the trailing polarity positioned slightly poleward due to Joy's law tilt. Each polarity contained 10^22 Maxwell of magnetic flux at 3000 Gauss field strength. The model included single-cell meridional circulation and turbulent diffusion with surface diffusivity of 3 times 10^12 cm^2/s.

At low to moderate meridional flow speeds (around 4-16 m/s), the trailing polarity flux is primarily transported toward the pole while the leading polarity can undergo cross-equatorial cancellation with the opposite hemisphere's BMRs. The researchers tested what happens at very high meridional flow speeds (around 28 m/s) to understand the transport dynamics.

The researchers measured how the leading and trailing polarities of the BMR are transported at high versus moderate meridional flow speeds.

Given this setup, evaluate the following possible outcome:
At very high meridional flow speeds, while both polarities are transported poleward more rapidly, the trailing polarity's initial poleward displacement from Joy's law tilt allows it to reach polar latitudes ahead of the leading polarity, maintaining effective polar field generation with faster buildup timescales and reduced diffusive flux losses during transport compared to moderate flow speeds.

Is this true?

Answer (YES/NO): NO